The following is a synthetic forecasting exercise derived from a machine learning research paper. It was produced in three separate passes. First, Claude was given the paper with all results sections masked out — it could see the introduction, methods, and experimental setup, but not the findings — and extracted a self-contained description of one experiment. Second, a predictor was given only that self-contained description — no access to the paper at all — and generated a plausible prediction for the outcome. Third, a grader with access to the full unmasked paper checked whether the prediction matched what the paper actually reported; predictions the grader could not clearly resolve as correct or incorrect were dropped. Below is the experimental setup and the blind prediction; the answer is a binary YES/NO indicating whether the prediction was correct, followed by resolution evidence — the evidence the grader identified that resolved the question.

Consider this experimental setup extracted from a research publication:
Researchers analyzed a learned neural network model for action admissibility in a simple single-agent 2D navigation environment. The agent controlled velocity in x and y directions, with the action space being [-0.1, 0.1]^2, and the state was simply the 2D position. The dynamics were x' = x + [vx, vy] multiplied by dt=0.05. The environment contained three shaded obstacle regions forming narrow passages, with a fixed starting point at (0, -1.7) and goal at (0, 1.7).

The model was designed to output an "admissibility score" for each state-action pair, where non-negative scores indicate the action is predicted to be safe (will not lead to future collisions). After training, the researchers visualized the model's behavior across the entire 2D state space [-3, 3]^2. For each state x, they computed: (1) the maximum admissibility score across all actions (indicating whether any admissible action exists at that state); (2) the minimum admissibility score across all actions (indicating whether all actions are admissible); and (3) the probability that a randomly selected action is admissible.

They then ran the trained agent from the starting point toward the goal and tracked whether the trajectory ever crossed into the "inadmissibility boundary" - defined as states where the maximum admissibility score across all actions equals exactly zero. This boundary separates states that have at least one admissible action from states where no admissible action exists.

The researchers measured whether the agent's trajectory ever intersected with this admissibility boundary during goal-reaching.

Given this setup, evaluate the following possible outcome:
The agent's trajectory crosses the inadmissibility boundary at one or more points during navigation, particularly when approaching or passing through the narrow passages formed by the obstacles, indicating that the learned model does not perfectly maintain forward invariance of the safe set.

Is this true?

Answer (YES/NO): NO